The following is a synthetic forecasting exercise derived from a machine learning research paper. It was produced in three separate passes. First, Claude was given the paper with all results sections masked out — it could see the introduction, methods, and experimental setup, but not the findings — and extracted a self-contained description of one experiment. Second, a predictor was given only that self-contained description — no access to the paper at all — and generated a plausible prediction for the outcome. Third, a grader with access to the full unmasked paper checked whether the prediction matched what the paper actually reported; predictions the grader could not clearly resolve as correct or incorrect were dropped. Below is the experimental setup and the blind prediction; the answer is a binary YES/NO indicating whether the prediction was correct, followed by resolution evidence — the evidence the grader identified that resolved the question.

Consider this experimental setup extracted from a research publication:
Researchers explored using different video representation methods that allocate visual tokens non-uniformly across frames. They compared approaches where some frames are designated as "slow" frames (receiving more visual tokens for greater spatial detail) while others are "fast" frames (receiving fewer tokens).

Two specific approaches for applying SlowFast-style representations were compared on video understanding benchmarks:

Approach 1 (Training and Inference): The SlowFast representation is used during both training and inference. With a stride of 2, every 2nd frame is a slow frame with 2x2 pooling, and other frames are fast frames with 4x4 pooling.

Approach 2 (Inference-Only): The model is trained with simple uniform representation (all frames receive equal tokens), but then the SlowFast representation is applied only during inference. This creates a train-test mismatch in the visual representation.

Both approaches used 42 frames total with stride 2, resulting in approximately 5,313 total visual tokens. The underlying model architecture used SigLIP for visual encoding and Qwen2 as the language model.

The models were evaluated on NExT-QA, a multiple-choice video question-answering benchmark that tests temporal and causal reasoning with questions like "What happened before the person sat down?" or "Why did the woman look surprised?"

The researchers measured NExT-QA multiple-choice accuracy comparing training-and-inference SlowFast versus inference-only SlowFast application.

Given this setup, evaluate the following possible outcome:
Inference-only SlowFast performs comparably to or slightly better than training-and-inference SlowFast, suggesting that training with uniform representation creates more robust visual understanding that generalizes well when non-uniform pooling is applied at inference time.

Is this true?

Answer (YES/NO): NO